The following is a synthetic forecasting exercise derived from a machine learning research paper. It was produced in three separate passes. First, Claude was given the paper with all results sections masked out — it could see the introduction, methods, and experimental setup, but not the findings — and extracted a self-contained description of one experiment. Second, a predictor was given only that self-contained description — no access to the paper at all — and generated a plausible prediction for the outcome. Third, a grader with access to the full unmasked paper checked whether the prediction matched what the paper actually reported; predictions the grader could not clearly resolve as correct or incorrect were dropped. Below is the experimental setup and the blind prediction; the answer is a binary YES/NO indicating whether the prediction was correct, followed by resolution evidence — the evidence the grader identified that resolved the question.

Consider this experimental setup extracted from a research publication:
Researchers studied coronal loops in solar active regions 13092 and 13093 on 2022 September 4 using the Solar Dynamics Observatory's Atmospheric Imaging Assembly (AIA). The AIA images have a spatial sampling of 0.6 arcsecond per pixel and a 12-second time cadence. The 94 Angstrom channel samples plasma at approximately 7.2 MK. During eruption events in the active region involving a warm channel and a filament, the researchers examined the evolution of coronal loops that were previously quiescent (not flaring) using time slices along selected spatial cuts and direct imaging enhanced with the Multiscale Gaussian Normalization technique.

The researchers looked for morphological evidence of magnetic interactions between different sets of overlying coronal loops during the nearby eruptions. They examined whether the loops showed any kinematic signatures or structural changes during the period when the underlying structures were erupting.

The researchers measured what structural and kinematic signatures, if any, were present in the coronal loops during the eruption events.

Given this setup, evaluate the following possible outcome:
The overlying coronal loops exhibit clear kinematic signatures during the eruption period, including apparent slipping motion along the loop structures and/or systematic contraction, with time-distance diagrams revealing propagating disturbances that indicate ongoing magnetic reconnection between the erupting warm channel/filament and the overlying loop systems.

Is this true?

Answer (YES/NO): NO